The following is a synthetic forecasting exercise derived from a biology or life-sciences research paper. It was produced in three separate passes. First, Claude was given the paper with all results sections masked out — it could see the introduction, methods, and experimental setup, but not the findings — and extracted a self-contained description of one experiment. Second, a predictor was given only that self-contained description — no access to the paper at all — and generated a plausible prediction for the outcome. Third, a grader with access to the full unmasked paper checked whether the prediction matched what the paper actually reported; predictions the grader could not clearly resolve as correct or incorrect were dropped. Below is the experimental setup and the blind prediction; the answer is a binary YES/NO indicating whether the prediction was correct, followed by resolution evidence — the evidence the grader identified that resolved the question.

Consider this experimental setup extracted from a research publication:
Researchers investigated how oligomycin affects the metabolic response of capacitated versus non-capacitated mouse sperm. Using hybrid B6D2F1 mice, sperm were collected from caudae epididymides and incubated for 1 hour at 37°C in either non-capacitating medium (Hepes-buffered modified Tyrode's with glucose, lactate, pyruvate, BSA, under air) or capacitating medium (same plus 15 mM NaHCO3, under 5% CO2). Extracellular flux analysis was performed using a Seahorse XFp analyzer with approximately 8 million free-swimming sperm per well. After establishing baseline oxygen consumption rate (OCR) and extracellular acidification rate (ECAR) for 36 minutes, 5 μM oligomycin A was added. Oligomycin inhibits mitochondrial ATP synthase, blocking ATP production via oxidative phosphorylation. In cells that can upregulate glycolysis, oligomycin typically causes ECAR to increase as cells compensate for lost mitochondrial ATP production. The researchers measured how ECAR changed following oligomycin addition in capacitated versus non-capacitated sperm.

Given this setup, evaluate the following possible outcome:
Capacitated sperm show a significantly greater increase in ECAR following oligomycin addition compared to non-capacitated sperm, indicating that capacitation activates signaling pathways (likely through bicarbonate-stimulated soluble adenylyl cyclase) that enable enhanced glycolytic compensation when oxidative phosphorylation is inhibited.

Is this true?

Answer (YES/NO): NO